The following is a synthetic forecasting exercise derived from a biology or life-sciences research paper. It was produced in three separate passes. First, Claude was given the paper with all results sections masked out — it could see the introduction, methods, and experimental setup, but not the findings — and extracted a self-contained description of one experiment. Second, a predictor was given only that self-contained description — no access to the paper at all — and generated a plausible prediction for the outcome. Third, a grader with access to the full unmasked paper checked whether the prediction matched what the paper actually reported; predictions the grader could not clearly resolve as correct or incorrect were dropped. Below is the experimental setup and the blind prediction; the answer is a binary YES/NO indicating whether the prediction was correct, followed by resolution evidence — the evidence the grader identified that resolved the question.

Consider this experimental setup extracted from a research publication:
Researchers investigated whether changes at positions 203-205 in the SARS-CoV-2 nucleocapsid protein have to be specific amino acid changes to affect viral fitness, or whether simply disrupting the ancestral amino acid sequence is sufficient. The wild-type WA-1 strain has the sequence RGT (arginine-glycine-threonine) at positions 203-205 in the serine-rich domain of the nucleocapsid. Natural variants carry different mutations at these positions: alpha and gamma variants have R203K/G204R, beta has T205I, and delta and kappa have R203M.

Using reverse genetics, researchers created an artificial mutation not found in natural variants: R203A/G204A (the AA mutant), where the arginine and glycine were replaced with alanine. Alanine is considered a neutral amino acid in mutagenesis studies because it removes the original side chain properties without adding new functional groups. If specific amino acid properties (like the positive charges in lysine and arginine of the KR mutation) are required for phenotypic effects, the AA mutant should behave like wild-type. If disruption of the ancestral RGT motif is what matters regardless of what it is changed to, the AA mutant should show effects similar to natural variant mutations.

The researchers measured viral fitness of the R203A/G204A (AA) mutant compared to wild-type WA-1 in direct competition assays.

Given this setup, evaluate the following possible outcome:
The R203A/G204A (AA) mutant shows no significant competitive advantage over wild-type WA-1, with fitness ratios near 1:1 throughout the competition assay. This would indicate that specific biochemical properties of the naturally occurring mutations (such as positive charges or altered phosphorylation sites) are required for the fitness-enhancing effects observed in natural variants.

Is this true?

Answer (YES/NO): NO